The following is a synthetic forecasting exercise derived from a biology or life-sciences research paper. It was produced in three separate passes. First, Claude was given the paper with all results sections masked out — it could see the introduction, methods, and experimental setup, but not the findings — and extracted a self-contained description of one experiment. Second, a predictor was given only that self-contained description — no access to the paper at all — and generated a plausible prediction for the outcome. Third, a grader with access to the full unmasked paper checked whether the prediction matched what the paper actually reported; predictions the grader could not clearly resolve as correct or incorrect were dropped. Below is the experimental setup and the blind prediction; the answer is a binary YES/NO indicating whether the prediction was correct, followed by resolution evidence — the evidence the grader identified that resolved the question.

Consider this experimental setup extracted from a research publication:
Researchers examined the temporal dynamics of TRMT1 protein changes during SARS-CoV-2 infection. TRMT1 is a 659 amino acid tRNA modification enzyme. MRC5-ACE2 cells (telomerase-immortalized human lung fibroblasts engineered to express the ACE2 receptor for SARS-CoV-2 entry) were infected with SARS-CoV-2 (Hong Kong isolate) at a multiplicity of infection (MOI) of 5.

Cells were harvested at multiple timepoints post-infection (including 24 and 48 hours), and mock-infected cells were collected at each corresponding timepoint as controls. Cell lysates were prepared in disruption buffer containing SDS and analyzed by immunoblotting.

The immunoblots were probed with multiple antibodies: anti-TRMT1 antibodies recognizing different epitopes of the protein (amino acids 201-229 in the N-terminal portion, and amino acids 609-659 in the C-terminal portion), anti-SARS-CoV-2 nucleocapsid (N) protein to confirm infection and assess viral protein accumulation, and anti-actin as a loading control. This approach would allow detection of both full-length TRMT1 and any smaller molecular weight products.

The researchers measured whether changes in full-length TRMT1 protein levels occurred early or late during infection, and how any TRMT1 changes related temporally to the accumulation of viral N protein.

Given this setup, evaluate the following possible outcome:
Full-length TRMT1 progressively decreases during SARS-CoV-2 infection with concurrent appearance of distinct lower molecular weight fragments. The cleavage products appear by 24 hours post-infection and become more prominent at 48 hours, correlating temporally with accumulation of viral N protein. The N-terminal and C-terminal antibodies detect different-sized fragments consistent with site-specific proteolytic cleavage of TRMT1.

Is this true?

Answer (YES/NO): NO